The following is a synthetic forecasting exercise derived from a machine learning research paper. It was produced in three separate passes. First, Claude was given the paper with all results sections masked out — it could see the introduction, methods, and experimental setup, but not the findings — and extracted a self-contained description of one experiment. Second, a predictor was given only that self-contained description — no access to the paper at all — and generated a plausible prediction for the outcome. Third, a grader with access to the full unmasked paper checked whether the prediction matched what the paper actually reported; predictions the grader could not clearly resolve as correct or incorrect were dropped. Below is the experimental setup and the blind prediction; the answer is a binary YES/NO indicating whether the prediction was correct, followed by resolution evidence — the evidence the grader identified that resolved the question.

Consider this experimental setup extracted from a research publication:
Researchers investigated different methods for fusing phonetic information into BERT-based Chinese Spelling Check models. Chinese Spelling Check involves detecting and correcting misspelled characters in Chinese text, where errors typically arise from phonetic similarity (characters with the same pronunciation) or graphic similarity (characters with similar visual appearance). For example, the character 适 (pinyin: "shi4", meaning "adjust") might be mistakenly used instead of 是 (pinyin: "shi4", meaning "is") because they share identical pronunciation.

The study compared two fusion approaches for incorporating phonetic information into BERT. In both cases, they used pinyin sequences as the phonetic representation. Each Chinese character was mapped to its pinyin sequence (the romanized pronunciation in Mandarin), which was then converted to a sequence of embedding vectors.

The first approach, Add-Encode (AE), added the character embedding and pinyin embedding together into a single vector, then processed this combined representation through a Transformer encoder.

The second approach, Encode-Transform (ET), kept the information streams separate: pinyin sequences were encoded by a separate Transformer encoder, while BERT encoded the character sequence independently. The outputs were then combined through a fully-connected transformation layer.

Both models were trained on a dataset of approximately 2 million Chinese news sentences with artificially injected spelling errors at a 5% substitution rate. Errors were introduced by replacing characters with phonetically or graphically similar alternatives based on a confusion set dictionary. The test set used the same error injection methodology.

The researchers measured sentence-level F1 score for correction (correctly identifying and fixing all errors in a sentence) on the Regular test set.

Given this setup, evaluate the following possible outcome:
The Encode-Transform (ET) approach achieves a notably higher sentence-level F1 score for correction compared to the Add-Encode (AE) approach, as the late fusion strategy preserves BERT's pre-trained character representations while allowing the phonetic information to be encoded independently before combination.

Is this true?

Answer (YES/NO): YES